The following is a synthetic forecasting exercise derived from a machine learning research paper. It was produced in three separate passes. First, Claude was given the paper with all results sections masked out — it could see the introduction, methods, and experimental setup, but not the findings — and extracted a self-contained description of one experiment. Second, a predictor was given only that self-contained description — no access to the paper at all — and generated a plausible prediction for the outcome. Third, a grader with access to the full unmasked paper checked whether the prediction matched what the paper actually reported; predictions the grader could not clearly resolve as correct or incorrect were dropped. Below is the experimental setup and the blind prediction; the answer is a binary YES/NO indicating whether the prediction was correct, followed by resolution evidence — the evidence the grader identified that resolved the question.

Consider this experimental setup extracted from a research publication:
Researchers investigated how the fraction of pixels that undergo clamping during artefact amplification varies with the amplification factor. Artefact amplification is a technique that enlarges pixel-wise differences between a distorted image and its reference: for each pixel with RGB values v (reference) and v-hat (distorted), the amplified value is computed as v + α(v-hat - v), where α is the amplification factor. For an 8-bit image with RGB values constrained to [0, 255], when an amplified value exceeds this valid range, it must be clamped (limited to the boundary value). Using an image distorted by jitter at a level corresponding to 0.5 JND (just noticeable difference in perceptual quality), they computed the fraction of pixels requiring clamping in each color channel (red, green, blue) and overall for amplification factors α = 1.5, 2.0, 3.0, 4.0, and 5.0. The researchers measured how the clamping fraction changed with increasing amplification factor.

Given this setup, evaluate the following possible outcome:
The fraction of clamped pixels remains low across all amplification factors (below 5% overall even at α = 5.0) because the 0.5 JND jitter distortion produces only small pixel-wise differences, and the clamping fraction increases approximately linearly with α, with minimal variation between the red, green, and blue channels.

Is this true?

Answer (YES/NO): NO